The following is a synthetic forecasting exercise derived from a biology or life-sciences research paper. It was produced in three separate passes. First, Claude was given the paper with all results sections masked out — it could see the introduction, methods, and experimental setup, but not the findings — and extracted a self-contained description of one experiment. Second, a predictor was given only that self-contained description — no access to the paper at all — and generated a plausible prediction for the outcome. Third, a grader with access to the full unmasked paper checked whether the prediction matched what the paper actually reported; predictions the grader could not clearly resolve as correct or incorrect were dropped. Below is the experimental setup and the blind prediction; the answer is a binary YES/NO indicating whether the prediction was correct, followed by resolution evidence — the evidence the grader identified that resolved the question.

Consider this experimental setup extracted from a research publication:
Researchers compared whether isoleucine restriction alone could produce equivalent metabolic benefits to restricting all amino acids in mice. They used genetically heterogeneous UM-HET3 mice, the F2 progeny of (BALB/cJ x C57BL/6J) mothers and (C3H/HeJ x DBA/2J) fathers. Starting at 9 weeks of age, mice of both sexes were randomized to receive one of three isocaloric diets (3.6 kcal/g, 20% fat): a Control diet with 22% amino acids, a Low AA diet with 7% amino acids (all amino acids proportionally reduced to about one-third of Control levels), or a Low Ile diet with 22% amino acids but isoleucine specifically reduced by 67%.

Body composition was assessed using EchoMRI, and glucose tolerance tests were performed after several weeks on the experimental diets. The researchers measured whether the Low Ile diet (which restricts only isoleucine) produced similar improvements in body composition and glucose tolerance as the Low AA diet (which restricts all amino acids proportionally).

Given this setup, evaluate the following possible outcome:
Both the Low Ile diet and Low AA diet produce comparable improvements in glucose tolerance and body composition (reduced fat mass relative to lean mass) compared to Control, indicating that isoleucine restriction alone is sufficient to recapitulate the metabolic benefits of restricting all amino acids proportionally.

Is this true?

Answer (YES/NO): NO